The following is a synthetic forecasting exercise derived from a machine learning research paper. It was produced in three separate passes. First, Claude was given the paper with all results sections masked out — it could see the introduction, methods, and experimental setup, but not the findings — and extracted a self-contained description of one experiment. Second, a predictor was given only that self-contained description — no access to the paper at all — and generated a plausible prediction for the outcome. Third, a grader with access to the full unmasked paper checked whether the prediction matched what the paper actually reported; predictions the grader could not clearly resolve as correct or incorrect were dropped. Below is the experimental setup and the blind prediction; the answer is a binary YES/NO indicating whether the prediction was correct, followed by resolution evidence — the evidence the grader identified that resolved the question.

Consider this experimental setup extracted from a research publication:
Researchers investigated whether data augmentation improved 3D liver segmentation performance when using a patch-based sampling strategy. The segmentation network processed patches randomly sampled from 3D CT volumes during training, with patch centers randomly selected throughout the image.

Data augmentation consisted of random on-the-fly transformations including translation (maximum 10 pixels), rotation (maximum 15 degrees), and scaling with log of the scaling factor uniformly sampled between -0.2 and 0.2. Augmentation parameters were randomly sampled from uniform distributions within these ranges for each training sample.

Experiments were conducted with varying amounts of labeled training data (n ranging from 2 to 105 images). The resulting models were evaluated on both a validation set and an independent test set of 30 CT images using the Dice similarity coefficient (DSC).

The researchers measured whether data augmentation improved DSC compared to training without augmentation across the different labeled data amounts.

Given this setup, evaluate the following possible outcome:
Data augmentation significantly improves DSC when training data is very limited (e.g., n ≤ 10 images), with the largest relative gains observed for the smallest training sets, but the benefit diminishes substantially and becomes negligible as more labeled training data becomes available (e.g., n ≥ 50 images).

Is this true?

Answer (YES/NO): NO